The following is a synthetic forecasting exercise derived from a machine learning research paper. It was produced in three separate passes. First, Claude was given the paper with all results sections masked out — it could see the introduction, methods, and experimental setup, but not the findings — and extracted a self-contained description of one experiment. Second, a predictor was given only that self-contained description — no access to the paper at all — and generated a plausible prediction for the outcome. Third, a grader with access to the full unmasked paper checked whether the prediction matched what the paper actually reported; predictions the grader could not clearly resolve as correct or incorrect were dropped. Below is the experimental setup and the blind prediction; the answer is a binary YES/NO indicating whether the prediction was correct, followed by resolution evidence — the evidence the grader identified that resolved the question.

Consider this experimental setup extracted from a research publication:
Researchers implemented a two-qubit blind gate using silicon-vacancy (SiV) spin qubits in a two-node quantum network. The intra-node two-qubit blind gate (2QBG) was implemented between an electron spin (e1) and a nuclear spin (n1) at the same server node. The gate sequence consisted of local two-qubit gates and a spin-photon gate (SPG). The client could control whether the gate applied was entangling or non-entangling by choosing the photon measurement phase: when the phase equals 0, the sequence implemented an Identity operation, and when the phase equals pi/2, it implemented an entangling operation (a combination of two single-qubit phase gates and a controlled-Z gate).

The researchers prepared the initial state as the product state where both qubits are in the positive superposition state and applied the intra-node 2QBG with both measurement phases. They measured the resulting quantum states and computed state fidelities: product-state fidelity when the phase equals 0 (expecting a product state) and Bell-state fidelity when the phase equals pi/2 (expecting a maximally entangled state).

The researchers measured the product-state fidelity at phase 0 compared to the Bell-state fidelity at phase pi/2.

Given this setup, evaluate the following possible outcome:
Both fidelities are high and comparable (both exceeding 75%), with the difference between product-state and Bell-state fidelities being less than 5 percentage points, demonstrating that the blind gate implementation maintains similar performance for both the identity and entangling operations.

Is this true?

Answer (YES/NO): YES